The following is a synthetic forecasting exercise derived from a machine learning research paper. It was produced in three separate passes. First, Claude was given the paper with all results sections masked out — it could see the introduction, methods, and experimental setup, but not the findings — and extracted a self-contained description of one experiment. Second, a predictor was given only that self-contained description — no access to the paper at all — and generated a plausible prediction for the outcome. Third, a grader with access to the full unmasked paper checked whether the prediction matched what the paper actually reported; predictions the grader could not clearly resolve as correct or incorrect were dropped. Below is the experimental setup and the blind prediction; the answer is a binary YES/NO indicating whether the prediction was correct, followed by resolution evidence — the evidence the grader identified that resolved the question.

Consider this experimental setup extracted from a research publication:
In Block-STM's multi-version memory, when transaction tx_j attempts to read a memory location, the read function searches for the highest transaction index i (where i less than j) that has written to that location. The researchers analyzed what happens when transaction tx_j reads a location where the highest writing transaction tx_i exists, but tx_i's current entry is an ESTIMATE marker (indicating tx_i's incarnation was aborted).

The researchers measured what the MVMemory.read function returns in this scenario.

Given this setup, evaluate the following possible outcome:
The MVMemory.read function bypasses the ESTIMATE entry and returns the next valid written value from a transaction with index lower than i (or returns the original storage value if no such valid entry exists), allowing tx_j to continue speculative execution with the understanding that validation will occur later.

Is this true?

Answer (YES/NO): NO